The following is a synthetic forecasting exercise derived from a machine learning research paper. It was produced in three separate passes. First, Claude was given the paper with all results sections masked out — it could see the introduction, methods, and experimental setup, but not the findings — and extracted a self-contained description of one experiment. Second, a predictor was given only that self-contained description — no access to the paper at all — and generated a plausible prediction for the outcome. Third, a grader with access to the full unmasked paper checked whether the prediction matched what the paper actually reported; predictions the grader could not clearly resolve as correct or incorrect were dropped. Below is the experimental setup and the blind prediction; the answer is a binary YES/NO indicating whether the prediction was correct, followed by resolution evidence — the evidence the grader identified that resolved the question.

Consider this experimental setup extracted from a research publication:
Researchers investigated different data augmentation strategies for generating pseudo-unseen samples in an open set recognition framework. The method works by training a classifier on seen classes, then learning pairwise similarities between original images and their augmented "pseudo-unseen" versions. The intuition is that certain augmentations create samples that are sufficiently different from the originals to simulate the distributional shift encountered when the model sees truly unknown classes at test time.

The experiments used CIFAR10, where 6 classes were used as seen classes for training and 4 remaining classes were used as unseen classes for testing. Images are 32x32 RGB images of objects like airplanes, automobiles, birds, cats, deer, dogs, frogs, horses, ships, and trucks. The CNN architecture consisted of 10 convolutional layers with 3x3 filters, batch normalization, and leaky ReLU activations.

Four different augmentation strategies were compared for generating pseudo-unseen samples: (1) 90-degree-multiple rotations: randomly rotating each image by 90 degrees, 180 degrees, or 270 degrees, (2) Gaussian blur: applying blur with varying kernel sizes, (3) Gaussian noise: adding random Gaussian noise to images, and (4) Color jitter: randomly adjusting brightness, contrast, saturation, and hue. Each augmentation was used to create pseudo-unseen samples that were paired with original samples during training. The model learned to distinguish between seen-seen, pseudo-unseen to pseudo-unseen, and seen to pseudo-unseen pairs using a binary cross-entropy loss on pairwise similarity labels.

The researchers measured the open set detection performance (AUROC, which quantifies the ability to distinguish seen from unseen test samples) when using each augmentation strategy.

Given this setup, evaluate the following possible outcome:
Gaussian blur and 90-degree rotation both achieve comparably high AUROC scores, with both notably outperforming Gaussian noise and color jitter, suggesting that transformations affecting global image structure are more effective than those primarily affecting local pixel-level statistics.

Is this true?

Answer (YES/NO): NO